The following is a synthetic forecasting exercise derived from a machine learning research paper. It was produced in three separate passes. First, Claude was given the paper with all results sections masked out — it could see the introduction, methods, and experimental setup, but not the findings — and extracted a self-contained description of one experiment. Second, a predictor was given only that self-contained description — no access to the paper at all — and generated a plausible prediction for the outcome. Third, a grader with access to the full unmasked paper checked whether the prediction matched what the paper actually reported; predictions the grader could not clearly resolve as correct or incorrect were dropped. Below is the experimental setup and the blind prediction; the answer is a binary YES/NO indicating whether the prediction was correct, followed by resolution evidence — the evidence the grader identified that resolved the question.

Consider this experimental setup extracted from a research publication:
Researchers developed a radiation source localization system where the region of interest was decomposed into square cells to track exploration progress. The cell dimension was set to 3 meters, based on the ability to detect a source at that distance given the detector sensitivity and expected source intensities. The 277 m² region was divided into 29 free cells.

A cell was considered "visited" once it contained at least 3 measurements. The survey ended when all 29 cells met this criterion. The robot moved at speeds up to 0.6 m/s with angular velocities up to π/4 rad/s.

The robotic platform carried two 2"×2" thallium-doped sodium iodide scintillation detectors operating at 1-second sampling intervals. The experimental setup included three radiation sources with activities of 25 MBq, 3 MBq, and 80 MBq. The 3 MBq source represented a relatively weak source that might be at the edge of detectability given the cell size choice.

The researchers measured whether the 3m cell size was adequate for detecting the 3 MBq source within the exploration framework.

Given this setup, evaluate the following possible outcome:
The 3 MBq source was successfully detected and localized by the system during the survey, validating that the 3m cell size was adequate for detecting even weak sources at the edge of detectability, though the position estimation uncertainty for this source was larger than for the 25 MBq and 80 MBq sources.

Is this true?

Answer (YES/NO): NO